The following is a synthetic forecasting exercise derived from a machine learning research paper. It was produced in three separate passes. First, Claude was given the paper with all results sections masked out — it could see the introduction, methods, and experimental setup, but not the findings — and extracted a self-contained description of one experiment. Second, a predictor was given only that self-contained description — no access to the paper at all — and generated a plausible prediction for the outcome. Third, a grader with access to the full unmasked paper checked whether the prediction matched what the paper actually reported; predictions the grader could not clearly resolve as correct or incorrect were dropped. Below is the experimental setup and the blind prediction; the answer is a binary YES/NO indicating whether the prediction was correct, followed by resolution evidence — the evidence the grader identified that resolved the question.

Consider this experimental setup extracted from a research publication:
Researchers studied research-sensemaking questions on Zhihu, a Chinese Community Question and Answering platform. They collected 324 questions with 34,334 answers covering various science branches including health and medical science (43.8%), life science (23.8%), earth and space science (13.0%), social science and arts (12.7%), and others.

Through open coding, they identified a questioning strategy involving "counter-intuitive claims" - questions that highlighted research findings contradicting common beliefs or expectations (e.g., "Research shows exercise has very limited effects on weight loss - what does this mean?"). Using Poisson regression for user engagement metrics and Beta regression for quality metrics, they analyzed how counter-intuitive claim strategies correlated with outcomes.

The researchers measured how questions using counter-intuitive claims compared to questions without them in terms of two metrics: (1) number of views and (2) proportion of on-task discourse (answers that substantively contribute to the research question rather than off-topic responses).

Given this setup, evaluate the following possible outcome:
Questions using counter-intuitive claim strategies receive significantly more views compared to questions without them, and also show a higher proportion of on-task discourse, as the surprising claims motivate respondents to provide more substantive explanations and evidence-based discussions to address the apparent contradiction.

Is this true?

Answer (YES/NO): NO